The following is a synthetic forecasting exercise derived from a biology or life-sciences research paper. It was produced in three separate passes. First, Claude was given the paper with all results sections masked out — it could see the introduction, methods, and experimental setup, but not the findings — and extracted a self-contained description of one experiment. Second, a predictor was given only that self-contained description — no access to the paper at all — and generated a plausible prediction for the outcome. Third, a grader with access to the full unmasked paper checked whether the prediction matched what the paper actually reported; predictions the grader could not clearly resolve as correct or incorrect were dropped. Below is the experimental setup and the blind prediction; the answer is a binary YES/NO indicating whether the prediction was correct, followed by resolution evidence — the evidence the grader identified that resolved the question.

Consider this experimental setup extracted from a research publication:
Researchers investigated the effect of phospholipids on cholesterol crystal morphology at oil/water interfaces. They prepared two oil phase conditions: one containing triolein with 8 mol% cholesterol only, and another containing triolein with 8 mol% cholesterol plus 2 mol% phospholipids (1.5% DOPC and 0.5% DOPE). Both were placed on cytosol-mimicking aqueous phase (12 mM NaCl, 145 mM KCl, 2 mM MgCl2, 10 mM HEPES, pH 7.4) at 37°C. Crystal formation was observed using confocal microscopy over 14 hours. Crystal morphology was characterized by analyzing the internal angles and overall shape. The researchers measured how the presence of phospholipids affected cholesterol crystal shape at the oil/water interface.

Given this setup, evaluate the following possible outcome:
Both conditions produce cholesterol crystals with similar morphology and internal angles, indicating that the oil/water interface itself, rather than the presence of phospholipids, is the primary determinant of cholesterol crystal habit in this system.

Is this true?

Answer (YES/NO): NO